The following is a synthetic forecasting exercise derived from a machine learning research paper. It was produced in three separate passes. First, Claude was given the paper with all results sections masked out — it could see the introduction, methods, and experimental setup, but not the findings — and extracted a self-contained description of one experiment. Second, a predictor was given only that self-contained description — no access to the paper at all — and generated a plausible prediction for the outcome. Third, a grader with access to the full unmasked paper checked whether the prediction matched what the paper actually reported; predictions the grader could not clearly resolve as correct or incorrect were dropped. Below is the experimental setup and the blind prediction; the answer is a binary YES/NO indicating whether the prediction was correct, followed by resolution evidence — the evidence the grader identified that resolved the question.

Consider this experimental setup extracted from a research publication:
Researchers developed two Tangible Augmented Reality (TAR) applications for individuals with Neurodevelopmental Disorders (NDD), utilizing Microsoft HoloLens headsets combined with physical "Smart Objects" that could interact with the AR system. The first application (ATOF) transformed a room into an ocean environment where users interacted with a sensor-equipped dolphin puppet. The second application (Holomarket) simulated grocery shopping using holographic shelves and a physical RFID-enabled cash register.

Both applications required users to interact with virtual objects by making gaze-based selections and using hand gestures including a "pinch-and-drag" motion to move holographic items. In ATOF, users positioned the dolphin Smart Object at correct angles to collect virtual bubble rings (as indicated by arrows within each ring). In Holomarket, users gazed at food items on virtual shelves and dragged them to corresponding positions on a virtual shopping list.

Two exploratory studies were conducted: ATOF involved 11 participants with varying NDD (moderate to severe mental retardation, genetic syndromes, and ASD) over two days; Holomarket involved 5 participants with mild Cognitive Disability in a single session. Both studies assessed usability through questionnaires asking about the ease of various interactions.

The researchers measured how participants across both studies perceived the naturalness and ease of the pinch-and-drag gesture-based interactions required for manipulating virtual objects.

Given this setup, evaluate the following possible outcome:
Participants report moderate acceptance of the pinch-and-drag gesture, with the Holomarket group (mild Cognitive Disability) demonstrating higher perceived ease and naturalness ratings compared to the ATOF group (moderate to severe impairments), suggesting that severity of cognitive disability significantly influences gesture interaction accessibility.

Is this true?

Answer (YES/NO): NO